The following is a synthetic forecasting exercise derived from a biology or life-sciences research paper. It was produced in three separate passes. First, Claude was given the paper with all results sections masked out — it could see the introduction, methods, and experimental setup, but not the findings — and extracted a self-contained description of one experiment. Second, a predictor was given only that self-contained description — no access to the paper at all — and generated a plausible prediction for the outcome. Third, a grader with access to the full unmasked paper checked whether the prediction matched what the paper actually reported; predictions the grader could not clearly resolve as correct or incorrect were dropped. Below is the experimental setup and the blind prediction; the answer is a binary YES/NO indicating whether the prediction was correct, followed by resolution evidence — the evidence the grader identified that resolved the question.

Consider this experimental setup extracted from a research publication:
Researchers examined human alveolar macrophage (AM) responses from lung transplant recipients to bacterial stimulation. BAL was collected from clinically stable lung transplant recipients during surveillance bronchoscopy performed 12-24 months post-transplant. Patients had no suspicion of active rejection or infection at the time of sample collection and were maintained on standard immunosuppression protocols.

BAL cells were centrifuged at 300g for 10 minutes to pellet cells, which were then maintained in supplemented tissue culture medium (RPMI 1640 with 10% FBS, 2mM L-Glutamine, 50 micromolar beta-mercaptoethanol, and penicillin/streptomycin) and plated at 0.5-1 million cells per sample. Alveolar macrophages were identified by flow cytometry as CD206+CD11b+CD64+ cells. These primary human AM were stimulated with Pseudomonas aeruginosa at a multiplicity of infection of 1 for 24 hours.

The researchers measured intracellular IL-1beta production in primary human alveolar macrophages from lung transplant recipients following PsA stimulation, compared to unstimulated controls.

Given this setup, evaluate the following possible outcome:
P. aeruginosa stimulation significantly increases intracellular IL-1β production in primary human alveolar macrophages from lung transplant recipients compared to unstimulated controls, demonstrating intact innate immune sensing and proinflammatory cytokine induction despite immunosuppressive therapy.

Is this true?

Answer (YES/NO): YES